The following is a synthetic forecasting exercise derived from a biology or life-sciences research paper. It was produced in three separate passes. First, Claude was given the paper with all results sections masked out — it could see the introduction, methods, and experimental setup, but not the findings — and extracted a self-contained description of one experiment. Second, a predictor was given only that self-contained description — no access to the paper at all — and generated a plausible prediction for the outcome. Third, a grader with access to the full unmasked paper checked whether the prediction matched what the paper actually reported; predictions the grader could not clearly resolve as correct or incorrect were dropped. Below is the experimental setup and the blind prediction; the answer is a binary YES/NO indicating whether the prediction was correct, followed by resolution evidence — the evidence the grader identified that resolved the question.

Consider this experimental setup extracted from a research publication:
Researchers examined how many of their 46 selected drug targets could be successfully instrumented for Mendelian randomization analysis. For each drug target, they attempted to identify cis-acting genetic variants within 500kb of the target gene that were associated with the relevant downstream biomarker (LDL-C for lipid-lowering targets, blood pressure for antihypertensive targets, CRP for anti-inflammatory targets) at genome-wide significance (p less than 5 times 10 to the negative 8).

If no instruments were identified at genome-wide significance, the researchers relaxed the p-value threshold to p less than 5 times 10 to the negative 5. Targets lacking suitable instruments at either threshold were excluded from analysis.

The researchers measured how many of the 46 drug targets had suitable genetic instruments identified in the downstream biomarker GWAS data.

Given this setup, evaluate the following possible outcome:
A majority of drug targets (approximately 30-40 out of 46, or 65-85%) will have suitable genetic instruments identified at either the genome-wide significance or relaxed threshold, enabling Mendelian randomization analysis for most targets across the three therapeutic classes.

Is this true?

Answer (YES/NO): YES